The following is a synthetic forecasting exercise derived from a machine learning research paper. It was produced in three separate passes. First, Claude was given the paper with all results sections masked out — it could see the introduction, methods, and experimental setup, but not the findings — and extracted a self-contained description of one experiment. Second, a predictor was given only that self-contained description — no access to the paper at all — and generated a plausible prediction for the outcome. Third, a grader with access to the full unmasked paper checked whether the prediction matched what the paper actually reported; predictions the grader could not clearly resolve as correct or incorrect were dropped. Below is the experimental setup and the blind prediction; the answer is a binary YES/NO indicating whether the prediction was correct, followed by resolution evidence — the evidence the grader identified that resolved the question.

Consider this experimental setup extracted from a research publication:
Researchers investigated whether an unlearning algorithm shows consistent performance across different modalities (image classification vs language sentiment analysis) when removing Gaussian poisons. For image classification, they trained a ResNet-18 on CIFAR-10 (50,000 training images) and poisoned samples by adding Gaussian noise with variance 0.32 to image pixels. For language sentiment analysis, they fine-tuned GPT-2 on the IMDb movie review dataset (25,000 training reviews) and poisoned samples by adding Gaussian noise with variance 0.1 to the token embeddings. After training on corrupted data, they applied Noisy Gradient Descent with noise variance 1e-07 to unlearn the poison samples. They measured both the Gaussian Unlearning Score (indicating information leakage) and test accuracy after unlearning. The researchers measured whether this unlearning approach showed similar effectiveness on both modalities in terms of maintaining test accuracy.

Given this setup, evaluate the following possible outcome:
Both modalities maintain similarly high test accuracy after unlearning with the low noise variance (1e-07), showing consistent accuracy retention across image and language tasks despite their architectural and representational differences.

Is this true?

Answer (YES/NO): NO